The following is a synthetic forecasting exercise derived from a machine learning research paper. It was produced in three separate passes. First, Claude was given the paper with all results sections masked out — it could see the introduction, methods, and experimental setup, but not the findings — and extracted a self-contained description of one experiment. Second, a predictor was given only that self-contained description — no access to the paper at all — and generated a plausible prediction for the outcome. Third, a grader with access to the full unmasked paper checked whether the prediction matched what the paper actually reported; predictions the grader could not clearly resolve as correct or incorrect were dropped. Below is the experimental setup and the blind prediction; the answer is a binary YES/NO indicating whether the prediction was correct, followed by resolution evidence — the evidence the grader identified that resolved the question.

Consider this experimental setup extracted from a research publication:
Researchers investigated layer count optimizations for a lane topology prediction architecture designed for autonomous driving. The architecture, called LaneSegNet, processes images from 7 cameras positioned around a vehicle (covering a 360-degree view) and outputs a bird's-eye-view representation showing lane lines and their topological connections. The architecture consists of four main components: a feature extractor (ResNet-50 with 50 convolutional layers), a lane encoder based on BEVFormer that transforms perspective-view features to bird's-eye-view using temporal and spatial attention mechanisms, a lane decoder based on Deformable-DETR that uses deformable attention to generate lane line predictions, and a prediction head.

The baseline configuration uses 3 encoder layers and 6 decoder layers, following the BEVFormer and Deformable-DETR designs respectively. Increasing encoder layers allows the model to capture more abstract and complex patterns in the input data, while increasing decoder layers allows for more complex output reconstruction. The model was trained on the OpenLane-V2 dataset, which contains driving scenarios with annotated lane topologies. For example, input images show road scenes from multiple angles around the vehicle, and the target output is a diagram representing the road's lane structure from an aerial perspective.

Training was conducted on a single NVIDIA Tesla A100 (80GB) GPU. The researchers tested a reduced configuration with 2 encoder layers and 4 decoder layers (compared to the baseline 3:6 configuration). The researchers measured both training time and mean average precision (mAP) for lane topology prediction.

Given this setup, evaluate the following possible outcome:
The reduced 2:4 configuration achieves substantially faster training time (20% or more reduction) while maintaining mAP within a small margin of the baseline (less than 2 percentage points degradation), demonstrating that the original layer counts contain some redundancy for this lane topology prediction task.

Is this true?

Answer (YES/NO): YES